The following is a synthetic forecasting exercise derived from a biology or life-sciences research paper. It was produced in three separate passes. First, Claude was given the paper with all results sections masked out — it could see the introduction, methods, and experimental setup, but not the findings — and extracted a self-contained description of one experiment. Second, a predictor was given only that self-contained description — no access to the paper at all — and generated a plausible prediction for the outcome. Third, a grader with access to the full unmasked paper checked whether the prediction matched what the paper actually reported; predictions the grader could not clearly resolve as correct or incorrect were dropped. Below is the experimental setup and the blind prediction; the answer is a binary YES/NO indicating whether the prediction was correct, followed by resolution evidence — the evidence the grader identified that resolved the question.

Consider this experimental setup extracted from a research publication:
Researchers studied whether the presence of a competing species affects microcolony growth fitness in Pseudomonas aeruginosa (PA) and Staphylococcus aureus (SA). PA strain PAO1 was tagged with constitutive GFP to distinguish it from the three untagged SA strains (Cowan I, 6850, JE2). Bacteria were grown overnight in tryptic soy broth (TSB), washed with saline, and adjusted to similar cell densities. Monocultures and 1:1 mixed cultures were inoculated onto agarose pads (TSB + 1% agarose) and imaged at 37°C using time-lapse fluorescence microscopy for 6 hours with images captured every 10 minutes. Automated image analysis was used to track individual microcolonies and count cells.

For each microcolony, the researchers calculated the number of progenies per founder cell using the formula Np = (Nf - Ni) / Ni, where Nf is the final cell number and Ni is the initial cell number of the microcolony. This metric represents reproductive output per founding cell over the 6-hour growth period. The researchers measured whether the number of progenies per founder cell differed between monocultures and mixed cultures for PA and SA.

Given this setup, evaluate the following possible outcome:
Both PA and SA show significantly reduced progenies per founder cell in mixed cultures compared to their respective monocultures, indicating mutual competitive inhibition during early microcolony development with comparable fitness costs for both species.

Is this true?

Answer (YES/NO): NO